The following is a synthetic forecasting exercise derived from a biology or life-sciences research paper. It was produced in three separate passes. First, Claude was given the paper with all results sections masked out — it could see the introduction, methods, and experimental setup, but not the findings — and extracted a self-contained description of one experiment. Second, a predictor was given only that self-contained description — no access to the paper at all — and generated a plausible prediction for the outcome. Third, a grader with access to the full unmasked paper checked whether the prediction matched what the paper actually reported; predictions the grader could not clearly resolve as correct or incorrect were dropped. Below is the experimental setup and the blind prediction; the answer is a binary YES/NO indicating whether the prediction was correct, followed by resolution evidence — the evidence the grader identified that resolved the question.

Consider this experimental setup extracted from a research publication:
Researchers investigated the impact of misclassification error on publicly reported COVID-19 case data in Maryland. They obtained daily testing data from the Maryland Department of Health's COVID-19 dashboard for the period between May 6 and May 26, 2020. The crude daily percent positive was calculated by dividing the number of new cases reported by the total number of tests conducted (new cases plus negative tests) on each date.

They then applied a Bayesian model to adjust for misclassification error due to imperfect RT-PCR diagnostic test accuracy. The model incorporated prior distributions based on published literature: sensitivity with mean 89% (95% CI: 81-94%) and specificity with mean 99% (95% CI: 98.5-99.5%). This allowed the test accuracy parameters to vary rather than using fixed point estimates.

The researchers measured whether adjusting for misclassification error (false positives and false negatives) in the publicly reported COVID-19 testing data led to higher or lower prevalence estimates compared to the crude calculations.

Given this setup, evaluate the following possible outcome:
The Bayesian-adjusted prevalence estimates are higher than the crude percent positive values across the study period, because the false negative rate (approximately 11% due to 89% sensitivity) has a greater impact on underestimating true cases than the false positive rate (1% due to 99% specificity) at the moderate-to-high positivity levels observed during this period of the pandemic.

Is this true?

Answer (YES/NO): YES